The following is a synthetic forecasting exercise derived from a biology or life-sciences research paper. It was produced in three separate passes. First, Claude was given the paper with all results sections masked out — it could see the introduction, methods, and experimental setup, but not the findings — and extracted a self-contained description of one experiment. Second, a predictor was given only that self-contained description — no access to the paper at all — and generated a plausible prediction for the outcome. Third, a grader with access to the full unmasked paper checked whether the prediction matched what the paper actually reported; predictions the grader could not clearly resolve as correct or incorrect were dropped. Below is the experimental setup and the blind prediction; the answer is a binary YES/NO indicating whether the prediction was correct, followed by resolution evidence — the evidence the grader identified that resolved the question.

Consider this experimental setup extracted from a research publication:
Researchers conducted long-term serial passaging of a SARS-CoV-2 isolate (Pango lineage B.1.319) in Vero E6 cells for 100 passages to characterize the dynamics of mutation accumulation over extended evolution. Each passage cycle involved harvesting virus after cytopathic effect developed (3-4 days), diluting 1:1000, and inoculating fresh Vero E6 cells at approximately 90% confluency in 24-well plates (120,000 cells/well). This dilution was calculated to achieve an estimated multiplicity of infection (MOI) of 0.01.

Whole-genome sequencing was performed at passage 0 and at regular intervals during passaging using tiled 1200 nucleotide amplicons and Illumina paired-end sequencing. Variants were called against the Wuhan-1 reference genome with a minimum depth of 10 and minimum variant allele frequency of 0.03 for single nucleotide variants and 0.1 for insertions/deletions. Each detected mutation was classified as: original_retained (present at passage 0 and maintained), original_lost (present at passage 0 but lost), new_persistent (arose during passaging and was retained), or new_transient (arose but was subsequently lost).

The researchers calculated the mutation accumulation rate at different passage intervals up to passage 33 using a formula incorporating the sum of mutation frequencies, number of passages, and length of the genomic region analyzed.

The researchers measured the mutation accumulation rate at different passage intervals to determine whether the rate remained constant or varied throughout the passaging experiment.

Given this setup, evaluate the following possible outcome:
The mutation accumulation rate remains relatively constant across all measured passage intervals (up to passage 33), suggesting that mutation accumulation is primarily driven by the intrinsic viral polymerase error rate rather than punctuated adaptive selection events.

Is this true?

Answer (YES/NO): NO